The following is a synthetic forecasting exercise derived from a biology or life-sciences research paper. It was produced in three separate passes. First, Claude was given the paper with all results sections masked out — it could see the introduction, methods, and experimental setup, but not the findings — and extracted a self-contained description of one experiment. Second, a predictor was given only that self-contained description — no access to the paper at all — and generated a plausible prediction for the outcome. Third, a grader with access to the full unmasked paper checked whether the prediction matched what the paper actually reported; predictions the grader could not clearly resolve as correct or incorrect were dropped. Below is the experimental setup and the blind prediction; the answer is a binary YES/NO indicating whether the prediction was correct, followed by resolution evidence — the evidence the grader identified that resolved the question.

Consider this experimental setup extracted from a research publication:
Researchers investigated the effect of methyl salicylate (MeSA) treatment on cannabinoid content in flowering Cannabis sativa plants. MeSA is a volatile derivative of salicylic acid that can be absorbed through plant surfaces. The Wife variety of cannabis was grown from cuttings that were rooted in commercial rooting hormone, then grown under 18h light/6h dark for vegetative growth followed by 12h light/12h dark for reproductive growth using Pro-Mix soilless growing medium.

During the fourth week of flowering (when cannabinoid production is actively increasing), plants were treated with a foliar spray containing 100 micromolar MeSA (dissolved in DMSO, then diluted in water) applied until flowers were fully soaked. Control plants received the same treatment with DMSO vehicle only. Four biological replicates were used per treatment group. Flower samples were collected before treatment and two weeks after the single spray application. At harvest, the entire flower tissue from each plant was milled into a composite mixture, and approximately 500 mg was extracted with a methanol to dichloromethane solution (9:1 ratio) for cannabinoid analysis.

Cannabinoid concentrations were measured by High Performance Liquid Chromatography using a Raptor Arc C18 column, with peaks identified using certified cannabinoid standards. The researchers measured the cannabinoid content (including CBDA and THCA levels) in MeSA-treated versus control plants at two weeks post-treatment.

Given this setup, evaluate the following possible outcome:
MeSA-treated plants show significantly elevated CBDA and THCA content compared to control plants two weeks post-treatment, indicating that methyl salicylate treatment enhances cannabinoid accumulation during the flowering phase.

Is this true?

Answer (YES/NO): NO